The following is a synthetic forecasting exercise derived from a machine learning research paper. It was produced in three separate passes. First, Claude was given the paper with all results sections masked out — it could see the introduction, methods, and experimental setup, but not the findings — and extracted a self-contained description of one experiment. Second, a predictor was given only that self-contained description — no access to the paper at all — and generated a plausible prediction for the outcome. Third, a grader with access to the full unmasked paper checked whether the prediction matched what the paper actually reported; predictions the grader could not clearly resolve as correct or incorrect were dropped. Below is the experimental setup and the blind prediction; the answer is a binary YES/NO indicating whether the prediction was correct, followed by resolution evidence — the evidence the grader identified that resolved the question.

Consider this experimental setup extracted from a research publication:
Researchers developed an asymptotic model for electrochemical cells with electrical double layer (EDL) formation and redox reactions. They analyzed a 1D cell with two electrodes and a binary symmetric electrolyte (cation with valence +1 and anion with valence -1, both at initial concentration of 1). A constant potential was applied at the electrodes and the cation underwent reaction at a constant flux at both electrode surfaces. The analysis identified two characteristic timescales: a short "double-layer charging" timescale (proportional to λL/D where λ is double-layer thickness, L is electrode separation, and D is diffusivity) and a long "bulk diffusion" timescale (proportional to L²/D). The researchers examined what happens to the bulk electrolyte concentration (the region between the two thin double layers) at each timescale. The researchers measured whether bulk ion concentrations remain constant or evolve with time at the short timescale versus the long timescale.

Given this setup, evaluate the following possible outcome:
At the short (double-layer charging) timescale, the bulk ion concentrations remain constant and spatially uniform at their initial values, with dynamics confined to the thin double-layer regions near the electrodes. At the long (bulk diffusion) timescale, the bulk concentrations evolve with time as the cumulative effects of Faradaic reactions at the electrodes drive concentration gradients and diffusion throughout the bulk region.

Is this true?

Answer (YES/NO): YES